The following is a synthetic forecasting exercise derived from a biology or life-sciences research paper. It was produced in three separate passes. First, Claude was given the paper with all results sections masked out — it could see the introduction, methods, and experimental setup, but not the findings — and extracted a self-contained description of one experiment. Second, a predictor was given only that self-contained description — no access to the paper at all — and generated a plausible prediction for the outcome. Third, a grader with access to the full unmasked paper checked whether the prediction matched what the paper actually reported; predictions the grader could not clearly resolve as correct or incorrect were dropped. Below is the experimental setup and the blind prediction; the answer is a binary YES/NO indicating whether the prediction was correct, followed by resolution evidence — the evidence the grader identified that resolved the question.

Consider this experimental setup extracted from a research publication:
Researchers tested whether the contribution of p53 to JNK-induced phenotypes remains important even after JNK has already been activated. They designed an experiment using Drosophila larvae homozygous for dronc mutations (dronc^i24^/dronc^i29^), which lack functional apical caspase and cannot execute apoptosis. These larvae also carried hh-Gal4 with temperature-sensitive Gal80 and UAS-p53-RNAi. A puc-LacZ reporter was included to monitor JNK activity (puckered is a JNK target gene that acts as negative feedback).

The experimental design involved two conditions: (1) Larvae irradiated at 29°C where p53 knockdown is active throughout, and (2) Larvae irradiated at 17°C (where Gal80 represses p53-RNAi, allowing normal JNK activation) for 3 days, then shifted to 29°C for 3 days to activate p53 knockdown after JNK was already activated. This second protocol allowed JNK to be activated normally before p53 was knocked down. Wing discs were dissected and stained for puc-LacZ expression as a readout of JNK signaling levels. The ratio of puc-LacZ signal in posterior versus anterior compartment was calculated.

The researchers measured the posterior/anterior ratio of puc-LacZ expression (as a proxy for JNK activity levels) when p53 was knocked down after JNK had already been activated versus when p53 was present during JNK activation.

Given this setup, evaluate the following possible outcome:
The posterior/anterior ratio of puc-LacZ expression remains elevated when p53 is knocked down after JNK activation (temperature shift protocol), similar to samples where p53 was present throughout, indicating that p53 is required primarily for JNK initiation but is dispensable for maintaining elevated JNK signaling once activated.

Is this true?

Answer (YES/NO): YES